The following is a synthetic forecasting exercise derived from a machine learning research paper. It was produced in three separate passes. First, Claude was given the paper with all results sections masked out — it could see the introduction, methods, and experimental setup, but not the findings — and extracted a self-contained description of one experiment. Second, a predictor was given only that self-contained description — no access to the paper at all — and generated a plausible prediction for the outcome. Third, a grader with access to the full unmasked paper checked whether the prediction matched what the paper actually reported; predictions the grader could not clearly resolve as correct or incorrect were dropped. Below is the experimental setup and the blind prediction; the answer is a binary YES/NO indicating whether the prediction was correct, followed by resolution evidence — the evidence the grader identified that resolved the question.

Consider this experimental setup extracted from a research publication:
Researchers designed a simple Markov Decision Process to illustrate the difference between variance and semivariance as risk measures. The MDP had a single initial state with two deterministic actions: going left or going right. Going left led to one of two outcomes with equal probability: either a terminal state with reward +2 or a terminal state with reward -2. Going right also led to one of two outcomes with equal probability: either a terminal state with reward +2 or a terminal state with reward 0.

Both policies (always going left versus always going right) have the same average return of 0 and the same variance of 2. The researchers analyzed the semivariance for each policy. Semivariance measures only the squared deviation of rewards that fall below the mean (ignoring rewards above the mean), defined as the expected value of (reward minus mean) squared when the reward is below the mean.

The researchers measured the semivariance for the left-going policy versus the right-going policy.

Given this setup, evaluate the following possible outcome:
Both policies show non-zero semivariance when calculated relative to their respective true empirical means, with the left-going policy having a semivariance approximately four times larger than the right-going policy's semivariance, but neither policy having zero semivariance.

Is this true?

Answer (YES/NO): NO